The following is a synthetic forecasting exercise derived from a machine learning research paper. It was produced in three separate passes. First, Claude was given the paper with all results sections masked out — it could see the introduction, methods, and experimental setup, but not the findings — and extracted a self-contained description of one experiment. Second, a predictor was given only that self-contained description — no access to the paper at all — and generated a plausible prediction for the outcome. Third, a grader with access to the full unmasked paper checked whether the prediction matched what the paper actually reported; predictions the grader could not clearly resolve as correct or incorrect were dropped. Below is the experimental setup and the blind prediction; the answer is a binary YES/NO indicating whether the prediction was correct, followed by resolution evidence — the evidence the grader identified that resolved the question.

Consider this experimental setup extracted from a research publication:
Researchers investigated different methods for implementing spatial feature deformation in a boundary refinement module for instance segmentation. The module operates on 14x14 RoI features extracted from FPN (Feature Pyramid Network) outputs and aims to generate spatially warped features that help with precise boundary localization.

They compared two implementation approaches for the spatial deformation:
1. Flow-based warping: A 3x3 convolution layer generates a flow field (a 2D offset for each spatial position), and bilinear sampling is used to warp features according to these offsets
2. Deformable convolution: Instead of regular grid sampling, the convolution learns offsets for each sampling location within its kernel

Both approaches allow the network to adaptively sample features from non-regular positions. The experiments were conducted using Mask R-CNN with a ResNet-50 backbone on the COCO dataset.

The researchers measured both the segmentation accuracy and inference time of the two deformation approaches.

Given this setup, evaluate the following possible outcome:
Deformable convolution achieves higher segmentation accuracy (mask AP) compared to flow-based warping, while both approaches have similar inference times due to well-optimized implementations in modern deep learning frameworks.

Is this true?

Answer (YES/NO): NO